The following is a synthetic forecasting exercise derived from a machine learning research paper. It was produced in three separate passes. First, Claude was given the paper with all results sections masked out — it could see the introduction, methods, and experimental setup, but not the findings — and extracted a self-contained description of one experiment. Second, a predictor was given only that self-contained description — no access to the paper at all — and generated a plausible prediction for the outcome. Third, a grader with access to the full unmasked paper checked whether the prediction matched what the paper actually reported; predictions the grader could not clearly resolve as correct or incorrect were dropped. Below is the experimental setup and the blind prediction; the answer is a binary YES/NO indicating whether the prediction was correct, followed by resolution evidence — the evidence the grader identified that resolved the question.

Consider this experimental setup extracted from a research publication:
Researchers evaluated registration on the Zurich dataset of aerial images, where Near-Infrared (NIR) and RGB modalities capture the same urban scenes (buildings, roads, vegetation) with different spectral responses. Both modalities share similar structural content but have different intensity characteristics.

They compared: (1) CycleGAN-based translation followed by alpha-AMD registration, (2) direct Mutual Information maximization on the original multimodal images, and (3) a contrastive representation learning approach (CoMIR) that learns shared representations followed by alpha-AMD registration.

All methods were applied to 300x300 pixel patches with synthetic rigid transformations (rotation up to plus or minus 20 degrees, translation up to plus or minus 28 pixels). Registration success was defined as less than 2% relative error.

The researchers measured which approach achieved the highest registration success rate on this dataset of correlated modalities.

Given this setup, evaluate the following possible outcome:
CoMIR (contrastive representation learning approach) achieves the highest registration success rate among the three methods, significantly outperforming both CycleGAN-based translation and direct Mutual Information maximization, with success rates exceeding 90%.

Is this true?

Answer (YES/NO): YES